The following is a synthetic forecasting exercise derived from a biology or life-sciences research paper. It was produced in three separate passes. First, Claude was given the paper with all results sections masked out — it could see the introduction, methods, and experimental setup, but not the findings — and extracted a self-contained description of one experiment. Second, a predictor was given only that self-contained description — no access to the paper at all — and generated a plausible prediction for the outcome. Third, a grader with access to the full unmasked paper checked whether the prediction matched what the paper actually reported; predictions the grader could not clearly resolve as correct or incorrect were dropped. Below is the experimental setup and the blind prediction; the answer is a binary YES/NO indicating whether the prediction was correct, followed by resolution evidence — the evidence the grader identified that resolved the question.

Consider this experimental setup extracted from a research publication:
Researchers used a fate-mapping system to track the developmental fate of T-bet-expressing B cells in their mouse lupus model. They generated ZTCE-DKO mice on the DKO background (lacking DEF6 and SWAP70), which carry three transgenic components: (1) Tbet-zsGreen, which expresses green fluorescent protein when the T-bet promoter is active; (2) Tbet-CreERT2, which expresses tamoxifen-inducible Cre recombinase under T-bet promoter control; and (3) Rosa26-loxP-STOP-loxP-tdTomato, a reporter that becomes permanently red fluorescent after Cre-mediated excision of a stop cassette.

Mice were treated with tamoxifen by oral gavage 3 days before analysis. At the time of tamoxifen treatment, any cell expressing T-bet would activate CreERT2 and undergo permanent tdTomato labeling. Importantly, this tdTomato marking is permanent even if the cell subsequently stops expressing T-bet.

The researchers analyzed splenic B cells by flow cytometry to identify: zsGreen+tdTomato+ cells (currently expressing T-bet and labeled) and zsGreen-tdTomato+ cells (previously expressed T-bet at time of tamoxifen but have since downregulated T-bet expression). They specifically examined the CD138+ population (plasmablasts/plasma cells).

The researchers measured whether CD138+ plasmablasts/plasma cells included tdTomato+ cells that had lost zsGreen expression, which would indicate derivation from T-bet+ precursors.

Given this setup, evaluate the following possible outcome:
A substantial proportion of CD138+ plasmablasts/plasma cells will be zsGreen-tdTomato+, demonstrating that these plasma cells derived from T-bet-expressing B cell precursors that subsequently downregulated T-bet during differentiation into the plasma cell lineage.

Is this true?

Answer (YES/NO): YES